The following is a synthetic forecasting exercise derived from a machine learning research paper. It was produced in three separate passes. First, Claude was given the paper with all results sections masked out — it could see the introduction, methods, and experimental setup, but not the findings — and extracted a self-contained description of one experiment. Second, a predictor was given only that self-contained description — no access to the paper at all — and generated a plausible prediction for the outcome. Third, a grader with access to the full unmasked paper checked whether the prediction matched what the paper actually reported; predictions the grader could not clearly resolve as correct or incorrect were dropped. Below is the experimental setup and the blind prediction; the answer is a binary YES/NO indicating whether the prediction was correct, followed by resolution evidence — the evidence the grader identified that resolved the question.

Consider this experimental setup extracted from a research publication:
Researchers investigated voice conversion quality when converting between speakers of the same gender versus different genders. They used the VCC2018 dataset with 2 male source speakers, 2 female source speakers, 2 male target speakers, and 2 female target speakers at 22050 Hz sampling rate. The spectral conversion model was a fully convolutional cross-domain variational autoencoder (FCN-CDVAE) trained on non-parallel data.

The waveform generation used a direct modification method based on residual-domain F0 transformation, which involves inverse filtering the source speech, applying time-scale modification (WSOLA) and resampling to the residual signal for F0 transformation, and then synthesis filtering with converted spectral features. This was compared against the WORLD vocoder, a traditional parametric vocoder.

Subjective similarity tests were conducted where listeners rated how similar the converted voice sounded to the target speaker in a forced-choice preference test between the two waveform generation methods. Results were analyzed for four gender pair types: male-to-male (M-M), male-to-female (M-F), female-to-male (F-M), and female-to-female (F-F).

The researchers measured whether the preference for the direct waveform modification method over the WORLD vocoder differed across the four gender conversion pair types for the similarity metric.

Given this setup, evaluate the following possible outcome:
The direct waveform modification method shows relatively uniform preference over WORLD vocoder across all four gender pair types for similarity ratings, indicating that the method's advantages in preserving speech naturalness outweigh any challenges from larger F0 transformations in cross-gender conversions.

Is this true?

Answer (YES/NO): NO